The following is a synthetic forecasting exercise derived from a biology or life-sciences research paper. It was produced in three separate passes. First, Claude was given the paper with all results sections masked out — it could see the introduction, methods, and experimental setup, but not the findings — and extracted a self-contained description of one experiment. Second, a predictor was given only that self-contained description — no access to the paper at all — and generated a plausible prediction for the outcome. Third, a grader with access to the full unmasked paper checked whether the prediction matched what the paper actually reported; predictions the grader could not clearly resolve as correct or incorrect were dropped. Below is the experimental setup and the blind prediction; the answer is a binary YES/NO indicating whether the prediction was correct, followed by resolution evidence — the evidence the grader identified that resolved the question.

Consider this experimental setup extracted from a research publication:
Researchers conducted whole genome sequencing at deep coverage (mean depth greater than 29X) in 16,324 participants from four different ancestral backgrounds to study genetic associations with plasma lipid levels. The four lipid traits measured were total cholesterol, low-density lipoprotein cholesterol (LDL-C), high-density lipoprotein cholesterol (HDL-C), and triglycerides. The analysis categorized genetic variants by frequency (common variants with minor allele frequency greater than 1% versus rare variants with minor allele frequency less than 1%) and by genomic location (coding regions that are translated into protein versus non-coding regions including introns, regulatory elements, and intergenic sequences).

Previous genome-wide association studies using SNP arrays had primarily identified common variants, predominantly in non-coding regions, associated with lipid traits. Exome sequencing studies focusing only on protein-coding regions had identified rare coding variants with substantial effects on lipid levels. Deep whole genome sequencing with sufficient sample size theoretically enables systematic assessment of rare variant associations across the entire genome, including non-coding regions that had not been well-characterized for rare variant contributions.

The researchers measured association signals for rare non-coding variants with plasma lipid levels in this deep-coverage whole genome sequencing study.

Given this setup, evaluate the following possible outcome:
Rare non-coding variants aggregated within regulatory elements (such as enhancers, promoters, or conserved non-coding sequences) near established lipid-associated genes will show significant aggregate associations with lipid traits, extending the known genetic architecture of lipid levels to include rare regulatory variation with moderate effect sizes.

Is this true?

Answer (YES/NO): NO